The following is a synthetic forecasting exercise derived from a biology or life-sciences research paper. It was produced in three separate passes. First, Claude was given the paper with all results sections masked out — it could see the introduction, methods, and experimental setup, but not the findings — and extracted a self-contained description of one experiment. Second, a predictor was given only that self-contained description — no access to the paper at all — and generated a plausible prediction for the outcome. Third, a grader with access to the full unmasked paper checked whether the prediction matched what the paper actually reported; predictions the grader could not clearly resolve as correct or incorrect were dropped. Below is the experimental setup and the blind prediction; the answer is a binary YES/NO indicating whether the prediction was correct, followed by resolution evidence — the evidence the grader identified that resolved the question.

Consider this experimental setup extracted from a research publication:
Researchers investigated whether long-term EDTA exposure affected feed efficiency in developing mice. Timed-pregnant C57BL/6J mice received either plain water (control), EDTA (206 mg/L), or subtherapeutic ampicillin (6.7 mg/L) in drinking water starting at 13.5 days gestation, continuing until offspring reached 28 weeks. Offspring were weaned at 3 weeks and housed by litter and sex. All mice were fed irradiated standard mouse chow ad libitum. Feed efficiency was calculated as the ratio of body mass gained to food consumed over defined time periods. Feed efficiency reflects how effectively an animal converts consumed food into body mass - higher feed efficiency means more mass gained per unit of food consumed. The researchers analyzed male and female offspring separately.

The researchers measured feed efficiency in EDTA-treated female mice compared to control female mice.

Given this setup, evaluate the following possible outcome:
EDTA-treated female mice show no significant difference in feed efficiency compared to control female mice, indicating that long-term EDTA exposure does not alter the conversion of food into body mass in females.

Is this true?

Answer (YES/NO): NO